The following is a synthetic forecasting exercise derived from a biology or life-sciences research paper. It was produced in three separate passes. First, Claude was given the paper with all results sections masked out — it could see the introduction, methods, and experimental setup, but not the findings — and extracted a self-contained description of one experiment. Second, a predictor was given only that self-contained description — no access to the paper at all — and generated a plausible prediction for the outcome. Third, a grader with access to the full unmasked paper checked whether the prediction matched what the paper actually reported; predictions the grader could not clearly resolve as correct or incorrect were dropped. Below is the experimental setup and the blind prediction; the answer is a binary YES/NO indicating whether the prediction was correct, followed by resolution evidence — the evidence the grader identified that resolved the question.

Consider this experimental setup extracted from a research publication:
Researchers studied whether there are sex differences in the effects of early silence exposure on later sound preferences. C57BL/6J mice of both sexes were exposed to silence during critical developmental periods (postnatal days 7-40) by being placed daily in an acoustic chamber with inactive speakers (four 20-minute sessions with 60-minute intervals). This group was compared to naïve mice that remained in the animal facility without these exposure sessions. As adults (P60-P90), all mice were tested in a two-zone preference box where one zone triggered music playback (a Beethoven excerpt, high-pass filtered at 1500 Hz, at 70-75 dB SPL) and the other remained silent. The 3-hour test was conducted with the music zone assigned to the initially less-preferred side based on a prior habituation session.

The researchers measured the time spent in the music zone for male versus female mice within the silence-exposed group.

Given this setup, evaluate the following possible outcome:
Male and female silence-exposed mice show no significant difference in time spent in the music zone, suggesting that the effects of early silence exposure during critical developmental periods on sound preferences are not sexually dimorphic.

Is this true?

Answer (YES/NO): NO